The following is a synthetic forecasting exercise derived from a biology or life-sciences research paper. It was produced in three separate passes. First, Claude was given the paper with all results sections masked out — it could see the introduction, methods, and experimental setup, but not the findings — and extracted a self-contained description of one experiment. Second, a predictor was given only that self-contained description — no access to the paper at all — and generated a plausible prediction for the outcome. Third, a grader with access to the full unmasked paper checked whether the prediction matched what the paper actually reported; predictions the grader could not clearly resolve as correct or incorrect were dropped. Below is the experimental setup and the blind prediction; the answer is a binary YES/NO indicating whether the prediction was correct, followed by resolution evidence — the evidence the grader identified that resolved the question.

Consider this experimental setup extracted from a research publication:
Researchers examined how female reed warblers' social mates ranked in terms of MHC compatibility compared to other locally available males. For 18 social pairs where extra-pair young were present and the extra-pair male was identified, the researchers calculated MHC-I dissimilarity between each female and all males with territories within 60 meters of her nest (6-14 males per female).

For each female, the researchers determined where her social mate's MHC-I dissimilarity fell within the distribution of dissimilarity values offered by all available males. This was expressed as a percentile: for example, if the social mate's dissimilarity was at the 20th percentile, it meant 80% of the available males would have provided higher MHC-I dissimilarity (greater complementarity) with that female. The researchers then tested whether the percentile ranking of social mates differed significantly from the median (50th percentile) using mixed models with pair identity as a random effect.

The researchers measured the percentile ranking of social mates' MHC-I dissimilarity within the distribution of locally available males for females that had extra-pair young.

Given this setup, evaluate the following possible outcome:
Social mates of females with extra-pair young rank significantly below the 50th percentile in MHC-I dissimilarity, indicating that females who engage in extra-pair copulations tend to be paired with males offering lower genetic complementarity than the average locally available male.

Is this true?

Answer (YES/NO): YES